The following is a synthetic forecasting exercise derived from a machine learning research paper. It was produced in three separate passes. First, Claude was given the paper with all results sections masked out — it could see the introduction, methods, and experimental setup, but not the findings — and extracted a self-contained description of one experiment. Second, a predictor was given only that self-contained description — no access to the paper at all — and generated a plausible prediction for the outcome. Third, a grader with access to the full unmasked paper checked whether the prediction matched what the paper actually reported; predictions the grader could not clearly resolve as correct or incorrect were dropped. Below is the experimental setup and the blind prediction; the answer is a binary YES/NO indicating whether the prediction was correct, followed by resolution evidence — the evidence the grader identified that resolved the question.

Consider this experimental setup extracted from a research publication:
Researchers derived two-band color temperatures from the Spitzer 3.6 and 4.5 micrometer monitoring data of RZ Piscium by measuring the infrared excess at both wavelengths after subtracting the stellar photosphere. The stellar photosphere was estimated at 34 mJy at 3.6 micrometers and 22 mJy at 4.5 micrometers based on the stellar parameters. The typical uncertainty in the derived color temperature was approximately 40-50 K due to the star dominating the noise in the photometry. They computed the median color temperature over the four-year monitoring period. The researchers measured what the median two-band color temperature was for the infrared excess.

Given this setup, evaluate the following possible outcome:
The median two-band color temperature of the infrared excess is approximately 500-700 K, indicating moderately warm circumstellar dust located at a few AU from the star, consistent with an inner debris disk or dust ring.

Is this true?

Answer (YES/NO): NO